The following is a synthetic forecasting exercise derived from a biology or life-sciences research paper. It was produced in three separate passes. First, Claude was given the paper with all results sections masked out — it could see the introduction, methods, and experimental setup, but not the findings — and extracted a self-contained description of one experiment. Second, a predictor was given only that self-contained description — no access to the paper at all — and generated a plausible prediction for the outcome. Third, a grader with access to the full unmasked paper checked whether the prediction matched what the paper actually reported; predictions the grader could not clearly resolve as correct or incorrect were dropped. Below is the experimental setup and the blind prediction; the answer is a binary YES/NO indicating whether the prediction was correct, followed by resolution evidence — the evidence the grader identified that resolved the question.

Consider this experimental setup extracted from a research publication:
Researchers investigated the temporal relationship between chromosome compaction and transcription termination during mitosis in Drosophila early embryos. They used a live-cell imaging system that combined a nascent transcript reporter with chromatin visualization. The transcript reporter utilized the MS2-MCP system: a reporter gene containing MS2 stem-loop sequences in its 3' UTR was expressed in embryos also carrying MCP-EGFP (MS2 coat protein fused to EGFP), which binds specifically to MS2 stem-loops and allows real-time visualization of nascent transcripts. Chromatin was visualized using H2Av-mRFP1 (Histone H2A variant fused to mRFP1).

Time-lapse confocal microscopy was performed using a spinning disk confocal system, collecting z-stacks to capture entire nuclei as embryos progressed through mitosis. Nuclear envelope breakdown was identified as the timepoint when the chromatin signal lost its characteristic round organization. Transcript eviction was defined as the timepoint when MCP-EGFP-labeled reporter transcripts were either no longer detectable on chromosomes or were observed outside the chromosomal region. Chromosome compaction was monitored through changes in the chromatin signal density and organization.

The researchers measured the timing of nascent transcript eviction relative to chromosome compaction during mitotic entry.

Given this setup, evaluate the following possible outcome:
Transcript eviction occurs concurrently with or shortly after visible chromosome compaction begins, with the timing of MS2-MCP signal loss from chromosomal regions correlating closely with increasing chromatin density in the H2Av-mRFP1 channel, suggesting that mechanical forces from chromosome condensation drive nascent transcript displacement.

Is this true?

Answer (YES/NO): NO